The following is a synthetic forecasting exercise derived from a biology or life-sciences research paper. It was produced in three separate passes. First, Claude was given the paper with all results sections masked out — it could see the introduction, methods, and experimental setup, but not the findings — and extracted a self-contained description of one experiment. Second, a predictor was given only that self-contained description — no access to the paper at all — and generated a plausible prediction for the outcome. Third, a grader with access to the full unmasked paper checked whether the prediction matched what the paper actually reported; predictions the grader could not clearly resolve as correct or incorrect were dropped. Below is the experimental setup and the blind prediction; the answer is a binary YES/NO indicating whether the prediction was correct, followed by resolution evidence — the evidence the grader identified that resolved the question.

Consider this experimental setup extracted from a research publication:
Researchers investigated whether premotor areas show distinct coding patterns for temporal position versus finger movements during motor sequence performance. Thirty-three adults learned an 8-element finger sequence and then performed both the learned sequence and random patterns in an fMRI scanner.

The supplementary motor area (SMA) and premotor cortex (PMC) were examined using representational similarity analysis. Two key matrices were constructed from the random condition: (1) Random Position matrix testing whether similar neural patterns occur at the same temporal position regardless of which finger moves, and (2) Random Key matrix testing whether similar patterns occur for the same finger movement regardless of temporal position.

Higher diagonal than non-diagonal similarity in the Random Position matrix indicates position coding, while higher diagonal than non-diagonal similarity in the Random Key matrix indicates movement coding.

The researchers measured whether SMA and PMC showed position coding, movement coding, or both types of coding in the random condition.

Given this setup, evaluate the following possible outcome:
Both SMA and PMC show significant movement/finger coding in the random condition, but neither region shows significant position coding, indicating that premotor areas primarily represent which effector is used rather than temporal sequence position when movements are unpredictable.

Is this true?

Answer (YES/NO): NO